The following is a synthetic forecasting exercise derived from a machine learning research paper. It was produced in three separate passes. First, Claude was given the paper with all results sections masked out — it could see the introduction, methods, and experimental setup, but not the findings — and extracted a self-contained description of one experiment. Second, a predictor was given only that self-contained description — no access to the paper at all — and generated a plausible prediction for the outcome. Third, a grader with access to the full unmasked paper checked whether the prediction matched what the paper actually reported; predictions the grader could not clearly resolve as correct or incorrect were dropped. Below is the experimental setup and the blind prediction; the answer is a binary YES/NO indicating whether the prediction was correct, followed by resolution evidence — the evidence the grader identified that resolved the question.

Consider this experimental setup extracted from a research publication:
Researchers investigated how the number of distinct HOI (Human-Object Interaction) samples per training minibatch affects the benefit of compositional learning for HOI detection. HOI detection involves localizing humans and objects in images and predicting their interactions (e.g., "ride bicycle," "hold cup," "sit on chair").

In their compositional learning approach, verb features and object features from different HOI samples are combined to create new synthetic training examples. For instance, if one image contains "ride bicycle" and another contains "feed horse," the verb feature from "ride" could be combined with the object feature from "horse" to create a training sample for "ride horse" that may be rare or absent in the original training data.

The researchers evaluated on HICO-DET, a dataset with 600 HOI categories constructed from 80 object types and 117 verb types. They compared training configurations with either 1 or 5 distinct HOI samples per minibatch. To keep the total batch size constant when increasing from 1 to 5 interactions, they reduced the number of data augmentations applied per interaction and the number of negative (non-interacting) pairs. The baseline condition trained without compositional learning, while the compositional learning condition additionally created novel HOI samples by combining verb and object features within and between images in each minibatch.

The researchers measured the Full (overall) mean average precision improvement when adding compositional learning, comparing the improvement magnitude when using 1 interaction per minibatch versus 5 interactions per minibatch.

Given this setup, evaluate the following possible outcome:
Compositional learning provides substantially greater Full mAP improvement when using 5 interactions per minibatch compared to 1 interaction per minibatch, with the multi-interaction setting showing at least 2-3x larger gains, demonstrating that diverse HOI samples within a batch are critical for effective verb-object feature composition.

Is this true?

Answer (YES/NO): YES